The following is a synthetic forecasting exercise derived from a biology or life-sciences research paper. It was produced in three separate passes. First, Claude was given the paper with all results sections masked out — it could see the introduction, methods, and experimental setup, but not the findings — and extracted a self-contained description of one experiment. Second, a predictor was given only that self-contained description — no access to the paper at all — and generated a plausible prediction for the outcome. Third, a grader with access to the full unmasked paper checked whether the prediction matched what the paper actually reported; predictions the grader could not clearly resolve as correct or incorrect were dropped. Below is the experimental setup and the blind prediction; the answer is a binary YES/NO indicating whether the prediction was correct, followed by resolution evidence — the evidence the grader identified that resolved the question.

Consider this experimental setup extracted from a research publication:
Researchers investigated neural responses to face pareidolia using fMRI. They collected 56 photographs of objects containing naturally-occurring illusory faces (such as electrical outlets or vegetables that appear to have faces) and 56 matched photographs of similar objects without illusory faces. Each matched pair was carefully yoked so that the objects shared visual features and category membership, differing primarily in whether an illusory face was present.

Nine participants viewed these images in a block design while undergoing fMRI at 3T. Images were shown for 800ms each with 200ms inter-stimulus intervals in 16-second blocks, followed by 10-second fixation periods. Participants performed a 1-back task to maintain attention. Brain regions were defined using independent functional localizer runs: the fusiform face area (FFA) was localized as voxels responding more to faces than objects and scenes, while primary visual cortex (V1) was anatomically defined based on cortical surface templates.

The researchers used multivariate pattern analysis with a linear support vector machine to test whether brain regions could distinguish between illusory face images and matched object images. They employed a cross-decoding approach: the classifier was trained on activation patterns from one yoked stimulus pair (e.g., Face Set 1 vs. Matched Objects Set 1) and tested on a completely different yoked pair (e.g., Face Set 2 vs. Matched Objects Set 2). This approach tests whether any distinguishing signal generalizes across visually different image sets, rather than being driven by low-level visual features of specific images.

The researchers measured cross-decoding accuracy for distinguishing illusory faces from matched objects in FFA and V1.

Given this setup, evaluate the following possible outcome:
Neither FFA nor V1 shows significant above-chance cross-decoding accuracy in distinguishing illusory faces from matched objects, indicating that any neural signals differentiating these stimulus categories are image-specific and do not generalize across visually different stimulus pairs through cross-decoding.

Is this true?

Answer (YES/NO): NO